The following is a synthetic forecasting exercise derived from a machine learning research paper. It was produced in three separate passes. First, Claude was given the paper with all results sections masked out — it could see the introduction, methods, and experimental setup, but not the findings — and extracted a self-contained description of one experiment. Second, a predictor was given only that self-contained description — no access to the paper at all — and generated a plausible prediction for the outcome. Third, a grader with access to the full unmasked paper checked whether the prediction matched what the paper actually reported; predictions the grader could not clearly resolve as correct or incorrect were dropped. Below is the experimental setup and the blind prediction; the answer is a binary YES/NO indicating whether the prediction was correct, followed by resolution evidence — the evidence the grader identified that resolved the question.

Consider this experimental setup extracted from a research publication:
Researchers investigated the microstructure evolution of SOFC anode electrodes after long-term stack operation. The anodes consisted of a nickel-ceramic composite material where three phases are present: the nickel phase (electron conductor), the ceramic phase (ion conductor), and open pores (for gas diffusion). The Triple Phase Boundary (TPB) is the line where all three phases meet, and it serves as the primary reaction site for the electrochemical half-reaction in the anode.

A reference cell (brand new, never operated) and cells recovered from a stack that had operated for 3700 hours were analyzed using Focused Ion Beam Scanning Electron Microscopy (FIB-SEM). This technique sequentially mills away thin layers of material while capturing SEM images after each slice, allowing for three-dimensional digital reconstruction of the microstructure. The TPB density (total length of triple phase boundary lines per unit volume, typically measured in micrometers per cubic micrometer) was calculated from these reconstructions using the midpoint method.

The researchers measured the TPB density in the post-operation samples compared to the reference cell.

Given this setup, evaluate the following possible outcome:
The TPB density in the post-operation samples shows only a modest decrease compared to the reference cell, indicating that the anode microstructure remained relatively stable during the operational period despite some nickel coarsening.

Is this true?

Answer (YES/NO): NO